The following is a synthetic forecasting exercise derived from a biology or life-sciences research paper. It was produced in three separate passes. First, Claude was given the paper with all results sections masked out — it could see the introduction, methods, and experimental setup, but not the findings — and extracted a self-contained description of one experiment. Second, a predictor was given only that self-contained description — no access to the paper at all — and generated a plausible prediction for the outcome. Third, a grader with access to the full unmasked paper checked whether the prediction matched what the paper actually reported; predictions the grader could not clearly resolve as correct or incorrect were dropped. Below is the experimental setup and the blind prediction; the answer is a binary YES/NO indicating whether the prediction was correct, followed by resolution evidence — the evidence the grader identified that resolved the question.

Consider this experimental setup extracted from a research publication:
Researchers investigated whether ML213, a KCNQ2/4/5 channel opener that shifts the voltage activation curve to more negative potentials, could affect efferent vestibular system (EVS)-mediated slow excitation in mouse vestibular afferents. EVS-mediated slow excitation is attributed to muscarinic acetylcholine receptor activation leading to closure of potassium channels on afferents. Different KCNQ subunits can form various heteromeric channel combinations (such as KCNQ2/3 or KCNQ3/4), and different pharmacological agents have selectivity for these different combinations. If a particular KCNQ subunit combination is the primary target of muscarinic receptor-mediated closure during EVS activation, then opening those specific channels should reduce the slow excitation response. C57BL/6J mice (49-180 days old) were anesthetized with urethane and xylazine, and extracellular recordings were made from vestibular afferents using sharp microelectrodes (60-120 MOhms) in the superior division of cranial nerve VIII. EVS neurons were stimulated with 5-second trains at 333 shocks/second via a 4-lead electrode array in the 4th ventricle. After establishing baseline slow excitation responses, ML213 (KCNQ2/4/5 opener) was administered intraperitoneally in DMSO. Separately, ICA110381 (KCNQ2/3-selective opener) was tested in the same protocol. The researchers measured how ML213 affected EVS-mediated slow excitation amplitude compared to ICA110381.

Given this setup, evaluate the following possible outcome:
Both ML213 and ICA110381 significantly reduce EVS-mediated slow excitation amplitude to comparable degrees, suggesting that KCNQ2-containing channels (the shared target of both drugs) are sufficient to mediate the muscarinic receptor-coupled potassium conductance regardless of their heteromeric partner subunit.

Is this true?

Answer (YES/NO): NO